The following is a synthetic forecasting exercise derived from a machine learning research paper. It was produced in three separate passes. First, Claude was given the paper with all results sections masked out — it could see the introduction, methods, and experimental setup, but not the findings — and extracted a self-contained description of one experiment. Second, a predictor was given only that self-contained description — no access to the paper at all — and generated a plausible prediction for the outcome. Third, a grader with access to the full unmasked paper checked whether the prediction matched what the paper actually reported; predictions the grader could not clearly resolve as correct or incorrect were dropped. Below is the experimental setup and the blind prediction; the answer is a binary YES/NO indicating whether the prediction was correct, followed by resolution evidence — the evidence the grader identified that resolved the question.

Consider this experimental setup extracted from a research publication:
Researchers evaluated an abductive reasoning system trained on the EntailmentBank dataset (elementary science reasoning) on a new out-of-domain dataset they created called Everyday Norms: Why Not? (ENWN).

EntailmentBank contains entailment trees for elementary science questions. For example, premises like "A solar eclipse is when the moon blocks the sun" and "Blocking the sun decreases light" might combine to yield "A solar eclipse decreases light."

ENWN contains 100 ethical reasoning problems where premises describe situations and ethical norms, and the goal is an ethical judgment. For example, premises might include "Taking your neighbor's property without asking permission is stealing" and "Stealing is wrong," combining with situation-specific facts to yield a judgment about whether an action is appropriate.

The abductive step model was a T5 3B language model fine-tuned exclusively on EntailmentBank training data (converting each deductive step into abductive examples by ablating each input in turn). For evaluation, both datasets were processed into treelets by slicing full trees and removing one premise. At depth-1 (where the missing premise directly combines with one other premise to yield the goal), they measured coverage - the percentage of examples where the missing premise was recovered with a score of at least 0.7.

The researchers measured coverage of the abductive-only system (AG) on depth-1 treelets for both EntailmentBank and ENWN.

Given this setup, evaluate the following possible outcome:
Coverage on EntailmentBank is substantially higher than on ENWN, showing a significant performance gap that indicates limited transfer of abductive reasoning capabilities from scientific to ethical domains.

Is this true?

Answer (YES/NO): YES